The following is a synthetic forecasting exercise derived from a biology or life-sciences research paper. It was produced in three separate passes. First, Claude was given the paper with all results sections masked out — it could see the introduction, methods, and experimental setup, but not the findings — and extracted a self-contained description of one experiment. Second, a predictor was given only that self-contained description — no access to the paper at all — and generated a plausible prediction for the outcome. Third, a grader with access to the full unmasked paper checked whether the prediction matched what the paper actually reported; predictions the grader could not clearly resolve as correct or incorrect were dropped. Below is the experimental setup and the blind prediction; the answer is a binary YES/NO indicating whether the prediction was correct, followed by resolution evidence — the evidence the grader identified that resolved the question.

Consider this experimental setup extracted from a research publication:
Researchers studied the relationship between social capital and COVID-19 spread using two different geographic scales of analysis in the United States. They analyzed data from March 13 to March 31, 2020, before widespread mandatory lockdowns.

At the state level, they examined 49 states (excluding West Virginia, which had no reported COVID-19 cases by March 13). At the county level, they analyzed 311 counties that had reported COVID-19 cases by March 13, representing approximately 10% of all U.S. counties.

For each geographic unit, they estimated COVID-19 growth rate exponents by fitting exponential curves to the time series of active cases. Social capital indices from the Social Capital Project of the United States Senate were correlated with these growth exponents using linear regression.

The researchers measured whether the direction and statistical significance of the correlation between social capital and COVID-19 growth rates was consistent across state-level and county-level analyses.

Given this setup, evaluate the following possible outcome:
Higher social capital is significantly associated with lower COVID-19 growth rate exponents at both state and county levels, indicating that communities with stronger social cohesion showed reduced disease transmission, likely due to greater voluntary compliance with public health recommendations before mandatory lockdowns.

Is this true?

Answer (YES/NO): YES